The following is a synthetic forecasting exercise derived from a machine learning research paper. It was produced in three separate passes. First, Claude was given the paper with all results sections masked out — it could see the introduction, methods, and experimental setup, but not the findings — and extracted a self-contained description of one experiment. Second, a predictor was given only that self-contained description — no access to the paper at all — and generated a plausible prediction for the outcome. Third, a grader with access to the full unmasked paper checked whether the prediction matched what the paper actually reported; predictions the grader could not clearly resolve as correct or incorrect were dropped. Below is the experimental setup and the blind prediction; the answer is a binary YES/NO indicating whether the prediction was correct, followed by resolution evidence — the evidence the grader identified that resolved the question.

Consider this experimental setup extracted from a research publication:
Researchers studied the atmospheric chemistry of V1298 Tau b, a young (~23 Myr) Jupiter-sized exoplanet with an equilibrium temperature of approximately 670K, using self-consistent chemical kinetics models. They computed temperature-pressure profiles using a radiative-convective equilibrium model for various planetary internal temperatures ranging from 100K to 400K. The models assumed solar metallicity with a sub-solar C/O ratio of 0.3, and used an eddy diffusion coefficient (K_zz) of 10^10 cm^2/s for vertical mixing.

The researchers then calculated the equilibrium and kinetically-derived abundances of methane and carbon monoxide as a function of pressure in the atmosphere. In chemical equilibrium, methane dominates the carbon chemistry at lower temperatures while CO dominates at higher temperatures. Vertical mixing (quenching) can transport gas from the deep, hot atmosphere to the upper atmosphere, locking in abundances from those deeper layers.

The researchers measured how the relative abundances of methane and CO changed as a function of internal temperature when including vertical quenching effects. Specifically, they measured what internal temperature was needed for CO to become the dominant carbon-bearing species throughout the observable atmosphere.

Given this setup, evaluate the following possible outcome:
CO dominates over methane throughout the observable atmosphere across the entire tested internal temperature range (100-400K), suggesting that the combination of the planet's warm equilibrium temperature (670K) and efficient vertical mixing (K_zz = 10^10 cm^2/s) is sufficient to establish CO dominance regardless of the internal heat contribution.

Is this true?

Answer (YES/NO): NO